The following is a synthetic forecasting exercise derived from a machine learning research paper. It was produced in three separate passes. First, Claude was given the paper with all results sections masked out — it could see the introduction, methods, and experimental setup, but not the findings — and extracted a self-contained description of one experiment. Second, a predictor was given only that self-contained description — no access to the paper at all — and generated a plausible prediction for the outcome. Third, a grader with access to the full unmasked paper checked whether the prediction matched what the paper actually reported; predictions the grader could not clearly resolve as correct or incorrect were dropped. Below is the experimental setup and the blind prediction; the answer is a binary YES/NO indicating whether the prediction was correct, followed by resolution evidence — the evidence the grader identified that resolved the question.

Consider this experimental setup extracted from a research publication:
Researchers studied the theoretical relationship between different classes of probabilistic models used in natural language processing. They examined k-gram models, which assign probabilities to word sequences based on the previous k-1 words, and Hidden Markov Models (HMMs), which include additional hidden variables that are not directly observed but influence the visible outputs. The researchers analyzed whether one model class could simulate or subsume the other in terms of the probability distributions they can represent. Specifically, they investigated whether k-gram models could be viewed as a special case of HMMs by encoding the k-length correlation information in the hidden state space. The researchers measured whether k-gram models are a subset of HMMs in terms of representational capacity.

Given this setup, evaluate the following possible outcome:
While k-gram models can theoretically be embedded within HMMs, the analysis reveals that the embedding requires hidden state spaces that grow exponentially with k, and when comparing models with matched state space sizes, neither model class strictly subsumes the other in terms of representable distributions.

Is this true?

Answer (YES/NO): NO